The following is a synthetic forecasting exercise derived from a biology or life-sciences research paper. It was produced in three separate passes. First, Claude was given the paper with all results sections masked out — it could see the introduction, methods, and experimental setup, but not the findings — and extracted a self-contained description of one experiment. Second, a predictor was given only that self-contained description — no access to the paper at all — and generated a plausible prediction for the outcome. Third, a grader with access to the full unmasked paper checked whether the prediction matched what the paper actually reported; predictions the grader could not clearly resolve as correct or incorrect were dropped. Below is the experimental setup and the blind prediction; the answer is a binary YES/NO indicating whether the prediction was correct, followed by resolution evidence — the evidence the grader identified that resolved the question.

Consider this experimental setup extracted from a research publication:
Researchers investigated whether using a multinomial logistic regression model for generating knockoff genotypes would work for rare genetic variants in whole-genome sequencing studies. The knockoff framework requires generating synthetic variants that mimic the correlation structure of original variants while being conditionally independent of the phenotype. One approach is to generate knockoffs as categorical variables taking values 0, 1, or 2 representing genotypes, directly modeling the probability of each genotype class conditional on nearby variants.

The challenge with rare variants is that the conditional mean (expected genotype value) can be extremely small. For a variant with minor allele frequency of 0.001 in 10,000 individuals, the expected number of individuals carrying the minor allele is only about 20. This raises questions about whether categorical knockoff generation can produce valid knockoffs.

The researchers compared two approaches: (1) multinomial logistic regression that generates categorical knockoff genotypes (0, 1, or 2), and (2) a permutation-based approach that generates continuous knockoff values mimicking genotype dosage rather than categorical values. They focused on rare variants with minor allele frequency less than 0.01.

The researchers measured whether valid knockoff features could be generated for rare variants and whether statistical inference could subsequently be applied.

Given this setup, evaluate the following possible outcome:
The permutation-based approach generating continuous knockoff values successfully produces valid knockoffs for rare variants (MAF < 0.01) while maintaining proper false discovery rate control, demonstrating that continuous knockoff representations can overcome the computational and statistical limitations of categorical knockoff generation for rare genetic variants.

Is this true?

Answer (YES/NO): YES